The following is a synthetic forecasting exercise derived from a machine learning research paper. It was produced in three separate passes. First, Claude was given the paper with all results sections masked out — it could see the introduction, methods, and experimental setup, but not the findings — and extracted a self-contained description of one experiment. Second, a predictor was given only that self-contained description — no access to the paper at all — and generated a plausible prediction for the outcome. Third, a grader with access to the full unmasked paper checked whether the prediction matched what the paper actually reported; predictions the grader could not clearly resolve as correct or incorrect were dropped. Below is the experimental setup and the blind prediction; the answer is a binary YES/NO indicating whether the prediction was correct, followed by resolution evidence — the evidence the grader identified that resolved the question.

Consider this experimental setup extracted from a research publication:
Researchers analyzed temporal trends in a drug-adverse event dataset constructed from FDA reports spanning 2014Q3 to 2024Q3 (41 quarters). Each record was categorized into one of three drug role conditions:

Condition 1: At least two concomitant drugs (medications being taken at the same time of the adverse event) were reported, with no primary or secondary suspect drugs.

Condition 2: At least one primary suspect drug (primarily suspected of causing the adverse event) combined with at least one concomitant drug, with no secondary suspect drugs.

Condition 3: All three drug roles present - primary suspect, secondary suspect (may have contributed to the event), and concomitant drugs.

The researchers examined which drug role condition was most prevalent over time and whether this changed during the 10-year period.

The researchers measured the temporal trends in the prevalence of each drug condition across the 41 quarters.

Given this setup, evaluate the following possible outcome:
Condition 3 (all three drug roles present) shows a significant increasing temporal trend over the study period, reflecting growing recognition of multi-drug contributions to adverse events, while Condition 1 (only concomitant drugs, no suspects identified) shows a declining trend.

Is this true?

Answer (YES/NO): NO